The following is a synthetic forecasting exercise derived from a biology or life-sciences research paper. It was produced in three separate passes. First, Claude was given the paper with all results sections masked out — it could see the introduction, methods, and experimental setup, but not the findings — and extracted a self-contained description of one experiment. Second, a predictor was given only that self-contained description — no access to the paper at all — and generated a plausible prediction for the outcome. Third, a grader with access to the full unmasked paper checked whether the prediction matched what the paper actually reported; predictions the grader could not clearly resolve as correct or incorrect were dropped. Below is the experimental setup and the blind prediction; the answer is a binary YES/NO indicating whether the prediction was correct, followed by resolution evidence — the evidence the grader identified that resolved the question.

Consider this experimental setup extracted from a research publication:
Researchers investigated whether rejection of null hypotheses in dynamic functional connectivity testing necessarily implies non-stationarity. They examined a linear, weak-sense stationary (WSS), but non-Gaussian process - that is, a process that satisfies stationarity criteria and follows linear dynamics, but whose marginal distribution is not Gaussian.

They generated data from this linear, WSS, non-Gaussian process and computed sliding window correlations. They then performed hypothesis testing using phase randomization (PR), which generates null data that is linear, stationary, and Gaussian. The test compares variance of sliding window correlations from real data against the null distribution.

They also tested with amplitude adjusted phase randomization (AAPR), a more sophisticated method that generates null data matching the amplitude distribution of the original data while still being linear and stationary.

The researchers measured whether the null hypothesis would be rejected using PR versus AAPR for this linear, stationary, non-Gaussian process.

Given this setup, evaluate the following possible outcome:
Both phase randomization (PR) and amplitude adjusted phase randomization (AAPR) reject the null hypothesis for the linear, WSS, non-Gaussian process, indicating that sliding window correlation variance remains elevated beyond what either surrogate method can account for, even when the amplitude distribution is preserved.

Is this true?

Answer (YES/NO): NO